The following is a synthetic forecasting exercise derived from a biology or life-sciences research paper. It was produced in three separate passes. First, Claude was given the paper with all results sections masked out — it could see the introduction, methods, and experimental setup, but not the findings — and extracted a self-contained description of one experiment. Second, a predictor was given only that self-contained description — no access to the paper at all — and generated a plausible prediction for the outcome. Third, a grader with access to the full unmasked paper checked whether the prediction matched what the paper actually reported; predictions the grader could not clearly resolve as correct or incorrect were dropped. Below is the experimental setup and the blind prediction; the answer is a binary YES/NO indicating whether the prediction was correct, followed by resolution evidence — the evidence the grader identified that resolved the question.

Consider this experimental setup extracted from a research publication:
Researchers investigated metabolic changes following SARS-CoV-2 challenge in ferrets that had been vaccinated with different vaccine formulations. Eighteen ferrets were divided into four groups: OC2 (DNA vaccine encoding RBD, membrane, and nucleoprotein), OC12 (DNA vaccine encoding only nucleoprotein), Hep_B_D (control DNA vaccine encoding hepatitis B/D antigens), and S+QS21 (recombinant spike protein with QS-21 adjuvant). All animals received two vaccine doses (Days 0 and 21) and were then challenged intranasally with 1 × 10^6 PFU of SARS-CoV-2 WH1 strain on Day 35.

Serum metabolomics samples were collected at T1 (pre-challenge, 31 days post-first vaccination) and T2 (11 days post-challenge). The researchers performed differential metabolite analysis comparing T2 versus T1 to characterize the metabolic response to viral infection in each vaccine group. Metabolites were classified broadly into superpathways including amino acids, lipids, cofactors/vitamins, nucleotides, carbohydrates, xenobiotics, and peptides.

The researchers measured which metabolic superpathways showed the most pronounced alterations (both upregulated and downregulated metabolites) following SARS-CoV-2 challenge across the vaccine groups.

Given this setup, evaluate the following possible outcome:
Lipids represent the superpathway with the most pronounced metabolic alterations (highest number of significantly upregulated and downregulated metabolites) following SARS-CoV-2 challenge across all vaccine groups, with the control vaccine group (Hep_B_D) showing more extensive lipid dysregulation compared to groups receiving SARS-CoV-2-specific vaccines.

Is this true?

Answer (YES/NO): NO